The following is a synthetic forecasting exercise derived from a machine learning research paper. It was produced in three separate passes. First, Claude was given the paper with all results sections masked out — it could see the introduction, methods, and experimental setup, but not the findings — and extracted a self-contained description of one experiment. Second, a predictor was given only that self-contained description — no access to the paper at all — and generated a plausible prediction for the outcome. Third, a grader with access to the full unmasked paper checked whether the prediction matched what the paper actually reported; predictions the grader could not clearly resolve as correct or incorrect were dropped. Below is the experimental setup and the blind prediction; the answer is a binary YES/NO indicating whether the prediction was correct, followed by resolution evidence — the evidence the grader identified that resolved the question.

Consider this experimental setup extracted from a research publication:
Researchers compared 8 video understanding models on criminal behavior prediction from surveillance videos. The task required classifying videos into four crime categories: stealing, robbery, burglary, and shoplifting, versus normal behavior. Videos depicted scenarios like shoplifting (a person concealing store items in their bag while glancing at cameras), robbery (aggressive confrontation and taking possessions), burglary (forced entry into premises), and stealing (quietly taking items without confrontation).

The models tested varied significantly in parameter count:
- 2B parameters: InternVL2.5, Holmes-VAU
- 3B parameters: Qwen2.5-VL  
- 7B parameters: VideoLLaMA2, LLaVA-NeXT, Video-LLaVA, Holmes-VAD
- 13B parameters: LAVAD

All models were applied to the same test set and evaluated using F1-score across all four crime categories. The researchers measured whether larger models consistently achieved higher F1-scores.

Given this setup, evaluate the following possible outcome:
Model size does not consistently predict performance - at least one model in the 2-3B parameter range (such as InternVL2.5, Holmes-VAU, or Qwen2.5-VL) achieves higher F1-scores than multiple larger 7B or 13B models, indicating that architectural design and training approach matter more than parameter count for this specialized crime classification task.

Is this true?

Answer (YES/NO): YES